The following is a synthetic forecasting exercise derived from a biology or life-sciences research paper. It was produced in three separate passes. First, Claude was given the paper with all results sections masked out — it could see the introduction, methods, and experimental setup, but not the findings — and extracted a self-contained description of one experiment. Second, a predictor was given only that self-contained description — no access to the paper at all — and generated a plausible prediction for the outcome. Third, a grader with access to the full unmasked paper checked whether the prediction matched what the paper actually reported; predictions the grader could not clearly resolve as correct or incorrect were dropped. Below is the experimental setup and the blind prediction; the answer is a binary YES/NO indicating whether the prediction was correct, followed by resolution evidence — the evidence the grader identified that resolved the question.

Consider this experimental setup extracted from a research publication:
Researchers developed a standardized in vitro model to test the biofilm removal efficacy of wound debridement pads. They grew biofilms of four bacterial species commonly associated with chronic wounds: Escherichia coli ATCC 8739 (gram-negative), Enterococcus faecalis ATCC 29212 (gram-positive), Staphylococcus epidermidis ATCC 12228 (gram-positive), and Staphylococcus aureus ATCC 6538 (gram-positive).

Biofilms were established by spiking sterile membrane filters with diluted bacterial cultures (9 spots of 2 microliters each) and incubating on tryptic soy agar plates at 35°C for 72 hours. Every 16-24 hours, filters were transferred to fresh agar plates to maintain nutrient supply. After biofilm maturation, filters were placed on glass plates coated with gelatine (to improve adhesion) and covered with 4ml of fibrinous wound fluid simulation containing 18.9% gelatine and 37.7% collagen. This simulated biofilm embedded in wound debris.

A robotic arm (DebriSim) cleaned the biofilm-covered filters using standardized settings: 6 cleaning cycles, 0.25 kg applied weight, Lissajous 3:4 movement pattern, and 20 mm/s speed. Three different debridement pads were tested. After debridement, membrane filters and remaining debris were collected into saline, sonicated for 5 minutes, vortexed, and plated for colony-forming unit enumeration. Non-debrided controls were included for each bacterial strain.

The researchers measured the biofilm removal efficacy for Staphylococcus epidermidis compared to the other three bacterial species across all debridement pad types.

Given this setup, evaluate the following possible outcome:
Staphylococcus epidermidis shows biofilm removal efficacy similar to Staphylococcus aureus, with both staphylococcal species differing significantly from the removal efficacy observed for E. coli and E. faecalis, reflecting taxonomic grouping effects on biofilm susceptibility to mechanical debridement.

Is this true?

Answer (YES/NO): NO